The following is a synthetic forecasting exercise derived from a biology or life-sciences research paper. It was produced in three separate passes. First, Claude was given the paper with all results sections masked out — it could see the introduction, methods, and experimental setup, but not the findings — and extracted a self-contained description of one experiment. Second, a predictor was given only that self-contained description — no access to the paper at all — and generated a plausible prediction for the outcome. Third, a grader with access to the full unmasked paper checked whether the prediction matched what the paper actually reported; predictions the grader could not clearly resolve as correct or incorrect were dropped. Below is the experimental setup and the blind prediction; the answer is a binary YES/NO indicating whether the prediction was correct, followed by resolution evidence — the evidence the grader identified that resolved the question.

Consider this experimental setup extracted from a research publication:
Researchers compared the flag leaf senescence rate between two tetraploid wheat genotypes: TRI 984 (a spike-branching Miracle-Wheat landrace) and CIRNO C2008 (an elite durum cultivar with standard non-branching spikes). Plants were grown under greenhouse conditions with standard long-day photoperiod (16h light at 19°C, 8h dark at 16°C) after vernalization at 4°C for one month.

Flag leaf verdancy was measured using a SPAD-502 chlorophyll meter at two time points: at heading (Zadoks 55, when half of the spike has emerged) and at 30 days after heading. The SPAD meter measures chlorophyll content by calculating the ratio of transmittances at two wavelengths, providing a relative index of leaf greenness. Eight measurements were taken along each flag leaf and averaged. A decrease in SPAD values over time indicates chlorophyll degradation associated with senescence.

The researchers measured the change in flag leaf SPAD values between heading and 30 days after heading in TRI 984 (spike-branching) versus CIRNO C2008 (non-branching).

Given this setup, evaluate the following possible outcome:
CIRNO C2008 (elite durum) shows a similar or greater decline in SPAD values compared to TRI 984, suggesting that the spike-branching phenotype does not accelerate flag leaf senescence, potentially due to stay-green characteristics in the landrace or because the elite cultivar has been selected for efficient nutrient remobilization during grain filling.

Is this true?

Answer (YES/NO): NO